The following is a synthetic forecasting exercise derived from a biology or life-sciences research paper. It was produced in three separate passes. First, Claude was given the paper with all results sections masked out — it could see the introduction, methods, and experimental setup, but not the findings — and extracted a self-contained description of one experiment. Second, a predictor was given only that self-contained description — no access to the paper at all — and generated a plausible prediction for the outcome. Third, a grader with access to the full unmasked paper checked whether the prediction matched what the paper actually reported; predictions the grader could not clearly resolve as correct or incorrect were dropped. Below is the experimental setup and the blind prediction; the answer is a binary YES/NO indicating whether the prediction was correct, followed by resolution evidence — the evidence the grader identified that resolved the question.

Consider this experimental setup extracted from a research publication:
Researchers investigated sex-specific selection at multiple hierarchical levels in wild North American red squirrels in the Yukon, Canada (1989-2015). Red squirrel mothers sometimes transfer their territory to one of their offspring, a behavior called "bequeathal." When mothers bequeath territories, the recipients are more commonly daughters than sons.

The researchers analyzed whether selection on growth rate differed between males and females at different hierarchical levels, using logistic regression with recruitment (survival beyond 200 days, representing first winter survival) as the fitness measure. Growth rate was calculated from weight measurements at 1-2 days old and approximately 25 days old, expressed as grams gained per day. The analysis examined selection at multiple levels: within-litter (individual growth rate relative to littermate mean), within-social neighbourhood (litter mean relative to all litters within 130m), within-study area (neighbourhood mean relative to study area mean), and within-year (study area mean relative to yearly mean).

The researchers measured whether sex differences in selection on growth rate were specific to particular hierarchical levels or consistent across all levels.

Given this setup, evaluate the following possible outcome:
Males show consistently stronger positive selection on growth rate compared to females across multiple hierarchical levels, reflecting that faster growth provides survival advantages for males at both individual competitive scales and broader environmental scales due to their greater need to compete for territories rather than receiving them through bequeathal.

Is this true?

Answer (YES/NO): NO